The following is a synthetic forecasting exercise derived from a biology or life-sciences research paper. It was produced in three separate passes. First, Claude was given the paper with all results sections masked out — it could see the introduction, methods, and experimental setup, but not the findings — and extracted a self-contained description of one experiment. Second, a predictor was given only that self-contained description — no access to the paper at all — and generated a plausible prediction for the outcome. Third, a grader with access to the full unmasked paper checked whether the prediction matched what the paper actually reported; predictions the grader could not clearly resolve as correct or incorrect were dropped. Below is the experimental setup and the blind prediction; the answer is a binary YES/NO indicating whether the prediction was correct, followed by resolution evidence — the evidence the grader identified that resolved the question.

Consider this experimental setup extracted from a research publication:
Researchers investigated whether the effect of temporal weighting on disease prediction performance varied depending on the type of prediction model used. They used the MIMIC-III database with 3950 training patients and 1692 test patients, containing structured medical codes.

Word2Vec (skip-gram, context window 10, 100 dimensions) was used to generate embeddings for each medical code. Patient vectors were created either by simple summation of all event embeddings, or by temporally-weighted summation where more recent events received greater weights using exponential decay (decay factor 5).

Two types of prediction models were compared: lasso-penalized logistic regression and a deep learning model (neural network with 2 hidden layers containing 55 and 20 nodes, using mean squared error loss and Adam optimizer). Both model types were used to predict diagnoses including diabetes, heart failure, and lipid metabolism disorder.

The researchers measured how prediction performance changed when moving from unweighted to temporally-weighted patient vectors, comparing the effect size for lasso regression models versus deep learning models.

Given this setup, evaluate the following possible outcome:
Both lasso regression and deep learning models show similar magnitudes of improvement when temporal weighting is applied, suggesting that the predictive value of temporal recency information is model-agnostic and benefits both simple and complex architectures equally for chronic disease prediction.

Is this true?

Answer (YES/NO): NO